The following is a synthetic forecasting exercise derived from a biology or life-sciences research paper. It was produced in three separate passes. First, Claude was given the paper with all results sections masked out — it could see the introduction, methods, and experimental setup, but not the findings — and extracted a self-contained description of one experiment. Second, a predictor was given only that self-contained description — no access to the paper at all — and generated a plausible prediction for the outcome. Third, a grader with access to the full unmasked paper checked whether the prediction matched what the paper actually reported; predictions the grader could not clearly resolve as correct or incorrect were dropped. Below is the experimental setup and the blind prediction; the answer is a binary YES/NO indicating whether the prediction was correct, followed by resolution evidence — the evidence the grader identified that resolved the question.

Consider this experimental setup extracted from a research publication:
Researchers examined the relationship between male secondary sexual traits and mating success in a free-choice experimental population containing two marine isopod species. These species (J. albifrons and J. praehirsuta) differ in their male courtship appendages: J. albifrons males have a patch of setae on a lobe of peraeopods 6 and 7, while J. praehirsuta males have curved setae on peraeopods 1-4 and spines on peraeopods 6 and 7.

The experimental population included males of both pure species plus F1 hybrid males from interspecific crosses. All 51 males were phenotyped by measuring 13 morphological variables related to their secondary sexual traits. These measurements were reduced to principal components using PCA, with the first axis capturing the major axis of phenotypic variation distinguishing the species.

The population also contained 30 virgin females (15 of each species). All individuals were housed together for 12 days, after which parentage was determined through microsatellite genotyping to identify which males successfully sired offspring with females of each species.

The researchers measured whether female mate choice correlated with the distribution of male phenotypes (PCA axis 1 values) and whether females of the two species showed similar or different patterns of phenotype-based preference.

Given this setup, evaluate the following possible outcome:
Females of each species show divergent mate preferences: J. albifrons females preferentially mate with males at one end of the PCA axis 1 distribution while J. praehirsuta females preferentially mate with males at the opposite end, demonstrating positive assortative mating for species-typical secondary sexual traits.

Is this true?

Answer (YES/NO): NO